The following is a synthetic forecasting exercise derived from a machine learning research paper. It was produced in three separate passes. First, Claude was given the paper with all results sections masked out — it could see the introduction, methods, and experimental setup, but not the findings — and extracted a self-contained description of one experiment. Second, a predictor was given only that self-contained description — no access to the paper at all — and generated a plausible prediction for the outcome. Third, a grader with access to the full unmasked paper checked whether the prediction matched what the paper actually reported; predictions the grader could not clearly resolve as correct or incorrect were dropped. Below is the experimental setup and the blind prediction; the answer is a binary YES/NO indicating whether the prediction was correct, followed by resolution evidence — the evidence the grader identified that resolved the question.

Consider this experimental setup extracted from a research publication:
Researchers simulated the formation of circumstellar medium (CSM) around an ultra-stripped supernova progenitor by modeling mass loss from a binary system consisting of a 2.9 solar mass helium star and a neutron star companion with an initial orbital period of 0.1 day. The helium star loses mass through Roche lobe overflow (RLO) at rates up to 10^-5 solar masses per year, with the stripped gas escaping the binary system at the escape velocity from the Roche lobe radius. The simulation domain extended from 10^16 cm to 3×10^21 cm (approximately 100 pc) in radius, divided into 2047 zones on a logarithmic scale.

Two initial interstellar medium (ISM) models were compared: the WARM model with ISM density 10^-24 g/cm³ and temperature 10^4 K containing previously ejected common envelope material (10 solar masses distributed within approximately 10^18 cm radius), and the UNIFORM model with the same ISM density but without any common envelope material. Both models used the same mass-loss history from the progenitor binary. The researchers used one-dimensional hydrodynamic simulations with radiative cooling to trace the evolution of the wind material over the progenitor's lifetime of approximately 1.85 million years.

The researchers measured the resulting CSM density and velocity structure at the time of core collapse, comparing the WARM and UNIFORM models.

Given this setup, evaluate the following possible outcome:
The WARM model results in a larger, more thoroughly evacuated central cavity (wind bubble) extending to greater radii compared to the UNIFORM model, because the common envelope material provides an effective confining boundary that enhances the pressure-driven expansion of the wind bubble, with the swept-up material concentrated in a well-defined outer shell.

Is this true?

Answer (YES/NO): NO